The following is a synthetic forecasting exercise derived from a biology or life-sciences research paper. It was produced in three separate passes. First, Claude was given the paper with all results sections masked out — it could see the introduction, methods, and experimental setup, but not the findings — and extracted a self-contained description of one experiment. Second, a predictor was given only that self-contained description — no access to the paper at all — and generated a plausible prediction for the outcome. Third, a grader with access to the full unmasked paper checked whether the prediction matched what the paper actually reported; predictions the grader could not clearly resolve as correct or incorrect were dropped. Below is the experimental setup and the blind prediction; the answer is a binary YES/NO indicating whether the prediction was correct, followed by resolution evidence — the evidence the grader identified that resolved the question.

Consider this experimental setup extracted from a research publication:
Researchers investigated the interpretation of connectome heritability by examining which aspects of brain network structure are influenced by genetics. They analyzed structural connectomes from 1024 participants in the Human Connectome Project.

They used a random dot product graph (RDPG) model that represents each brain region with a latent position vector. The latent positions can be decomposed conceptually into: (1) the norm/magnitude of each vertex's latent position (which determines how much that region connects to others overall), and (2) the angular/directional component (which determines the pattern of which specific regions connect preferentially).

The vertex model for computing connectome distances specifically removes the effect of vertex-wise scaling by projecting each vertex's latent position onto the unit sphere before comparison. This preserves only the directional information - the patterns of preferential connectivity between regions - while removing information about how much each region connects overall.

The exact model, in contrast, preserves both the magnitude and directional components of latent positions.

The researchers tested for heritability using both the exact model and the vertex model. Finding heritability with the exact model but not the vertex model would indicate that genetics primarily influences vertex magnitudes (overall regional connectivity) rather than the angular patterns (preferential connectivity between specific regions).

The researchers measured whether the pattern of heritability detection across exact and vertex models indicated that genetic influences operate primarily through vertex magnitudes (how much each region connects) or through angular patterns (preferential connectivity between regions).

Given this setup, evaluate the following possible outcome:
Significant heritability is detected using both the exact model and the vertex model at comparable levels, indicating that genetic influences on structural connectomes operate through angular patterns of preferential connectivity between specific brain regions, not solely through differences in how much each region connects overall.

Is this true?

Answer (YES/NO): NO